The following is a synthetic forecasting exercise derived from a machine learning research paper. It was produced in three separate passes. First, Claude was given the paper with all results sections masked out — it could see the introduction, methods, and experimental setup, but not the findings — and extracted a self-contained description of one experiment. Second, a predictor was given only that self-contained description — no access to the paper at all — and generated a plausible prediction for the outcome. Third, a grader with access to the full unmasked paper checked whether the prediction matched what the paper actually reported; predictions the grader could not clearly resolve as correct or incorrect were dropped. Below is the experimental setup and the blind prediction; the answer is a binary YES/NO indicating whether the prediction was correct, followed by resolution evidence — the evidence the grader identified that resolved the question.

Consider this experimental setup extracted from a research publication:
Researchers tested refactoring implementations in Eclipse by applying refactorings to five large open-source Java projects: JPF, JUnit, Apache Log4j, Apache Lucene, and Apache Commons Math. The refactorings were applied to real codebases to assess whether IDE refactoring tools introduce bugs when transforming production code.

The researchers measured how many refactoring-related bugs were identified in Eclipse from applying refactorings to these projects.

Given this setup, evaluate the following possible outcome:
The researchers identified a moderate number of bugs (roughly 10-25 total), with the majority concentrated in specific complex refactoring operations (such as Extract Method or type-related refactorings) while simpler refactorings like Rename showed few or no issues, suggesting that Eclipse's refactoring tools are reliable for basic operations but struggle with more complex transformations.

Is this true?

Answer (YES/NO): NO